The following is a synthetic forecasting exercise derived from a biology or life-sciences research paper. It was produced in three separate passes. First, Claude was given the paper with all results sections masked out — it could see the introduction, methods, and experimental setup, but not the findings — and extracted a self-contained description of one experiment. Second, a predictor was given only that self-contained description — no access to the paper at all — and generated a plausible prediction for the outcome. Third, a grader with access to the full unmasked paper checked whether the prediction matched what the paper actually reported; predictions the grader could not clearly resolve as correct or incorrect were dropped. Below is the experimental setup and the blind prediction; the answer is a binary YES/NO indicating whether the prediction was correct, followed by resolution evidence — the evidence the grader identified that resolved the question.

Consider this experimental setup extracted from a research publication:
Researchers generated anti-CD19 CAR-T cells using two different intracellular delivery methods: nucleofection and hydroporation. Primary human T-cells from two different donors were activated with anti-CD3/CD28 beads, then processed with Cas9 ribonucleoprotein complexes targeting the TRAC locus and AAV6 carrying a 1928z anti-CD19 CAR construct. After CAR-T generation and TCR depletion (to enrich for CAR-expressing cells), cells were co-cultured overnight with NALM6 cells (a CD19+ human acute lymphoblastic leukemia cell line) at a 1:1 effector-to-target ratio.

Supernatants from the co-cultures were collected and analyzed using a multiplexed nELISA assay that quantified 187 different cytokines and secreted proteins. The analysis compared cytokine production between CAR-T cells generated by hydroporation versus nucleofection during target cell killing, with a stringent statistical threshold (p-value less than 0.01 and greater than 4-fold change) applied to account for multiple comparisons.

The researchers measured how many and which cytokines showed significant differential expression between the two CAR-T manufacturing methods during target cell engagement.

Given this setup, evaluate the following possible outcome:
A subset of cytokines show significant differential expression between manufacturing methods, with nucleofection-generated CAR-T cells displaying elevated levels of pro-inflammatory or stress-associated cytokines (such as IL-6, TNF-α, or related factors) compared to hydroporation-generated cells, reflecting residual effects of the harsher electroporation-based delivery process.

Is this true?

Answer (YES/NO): NO